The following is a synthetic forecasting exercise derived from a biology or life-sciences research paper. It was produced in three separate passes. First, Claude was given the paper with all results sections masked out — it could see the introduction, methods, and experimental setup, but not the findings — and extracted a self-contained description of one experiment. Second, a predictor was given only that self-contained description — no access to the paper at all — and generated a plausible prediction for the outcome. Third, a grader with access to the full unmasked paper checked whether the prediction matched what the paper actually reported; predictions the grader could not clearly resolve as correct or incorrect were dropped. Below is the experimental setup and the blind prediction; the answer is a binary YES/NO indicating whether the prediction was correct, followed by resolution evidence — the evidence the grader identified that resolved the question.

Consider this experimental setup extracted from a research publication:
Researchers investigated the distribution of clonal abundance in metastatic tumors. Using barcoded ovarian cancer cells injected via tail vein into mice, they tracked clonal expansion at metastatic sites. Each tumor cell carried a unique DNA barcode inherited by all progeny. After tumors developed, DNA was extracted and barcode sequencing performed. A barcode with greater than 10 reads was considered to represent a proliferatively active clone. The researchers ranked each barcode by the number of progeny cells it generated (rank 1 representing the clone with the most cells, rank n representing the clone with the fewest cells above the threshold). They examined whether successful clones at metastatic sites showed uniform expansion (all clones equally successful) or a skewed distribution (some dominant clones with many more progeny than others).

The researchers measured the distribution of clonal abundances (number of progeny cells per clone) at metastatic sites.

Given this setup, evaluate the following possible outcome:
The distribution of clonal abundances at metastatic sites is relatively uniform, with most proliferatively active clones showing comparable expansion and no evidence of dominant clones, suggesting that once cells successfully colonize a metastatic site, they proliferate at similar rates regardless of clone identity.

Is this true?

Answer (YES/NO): NO